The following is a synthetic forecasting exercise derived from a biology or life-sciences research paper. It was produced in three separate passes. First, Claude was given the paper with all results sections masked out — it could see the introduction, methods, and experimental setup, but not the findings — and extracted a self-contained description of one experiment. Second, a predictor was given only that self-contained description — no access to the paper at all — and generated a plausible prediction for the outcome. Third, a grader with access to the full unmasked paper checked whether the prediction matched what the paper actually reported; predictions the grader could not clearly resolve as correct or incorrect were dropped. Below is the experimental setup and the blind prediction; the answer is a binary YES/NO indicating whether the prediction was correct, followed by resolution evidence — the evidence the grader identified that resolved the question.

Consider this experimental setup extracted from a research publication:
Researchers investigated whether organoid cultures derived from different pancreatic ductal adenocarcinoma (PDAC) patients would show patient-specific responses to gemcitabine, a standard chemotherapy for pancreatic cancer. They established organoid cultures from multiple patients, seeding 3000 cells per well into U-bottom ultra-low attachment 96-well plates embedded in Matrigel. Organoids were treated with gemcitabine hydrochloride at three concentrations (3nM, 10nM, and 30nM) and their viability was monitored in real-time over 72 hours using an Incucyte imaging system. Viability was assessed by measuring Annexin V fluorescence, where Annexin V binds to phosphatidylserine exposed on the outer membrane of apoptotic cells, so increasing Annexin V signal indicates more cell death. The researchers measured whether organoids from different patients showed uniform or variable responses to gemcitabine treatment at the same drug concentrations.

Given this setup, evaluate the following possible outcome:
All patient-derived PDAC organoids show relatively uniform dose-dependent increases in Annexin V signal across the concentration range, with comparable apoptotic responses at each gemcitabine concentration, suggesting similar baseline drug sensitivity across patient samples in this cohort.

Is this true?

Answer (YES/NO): NO